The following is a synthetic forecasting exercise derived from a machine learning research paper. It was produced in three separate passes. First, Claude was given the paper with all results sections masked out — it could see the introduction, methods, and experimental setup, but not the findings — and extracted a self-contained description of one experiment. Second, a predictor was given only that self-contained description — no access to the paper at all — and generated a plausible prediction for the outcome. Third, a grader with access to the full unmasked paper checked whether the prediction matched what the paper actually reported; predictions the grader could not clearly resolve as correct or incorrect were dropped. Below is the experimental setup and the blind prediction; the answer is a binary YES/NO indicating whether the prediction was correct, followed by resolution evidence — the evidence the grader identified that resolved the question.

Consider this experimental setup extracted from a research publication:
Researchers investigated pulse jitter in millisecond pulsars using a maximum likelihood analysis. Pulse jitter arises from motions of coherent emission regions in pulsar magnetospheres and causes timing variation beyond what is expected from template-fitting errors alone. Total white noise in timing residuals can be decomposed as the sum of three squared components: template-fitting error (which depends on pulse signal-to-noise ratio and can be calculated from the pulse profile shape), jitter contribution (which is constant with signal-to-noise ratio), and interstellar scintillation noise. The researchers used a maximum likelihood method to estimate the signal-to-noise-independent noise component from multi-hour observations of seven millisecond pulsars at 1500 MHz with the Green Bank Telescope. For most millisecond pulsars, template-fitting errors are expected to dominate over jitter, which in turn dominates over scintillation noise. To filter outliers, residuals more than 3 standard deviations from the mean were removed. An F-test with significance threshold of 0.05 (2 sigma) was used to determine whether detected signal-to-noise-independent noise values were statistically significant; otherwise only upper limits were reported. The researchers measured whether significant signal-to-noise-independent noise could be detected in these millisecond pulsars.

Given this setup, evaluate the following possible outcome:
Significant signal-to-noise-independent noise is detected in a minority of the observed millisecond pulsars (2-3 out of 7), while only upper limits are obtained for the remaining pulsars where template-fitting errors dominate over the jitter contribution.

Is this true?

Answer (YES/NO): NO